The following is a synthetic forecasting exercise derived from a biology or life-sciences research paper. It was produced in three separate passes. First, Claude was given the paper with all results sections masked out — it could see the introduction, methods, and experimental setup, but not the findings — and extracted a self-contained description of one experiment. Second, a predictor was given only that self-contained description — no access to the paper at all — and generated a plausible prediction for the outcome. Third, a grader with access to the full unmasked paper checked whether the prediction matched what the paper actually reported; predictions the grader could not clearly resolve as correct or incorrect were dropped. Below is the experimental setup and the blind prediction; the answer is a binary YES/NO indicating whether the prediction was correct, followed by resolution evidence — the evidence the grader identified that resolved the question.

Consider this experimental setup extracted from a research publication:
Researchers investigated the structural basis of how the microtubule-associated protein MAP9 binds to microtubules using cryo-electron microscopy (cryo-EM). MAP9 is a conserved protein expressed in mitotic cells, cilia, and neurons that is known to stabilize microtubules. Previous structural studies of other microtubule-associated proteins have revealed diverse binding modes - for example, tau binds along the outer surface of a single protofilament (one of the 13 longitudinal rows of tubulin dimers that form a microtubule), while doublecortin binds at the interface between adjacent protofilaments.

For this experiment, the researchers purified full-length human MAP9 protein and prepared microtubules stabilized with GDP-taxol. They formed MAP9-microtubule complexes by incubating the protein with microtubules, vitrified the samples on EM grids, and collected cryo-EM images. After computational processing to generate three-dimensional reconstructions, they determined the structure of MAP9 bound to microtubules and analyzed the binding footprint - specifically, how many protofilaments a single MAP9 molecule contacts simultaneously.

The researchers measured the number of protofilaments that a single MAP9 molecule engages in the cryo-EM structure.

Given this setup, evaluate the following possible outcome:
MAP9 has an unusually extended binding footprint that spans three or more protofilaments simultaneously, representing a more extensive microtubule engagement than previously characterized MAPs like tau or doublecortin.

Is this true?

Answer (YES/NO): YES